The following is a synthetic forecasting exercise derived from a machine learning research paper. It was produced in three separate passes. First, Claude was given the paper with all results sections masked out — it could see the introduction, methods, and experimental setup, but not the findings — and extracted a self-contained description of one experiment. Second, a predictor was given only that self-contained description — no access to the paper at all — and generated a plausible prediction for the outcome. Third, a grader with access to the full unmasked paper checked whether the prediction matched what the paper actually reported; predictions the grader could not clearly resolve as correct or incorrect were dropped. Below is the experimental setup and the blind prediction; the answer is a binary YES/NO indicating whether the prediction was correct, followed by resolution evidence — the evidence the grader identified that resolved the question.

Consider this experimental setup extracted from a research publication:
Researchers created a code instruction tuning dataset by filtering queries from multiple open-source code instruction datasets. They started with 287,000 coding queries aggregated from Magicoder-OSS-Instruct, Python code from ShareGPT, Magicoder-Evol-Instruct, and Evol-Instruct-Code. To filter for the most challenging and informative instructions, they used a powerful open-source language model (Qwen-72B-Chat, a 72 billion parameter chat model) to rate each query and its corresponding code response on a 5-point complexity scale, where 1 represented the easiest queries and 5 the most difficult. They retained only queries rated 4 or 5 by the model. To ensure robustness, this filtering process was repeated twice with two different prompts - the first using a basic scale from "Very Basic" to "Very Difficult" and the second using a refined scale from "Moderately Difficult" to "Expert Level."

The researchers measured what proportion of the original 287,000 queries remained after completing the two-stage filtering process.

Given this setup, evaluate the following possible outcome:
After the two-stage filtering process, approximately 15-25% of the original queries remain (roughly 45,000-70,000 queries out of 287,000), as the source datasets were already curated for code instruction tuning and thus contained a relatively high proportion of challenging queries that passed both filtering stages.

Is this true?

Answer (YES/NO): NO